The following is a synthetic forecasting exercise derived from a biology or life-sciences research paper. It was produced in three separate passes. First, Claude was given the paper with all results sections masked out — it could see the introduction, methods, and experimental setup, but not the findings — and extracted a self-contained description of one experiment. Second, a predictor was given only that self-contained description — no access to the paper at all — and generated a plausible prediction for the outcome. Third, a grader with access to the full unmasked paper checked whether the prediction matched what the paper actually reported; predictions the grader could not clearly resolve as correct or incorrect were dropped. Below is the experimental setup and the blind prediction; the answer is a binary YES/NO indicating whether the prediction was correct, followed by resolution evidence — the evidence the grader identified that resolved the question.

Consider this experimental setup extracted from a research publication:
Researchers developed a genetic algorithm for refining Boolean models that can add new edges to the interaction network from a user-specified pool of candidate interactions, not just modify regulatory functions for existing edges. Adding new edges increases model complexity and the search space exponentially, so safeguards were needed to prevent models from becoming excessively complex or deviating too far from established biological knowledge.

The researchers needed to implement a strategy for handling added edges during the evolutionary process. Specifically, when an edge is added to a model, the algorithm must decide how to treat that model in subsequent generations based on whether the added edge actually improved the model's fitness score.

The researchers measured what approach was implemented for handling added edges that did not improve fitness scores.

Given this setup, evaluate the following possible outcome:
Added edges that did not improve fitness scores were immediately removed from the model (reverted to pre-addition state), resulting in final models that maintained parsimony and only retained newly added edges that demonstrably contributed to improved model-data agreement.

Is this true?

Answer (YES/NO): NO